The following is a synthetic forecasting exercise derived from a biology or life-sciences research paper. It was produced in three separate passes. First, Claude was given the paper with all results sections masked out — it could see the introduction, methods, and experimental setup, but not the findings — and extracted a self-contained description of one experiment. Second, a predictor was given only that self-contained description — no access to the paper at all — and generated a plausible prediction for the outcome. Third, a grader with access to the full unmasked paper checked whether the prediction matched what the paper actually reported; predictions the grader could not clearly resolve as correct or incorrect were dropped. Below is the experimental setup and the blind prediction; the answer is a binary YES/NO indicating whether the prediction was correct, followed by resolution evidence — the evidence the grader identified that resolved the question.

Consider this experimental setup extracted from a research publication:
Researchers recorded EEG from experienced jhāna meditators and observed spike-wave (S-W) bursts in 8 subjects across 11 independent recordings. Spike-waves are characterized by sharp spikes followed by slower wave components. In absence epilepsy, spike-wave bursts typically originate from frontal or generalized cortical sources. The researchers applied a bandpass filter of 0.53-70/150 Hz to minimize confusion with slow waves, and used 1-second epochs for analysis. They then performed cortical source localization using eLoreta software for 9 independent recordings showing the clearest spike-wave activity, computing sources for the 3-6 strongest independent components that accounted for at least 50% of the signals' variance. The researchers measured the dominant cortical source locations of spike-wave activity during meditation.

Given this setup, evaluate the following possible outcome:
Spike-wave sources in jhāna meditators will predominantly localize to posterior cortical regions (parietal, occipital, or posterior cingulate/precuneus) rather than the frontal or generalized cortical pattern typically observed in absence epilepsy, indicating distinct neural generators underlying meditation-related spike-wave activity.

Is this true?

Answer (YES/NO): YES